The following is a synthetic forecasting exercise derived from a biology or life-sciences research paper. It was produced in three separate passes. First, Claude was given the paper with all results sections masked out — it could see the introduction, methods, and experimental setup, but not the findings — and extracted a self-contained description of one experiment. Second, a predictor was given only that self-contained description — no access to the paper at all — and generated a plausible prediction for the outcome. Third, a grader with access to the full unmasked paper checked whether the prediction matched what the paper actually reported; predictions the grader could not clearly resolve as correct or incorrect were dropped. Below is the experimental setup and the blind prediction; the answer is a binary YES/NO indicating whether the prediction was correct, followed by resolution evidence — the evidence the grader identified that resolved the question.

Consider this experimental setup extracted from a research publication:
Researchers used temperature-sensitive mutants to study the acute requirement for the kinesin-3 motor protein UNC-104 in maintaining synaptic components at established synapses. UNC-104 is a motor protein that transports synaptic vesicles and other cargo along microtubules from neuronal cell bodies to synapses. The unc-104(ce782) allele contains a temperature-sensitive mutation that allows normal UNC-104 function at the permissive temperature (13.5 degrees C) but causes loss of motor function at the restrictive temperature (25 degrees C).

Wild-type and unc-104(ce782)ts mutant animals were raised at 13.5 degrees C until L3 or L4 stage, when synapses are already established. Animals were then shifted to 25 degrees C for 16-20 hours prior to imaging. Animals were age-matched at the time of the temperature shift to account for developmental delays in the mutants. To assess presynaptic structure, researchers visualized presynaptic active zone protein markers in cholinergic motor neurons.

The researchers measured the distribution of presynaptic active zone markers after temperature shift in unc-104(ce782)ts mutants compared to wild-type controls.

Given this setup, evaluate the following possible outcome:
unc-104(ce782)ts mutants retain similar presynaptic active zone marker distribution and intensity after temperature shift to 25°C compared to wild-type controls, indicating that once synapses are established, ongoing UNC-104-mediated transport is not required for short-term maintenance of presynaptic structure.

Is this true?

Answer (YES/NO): NO